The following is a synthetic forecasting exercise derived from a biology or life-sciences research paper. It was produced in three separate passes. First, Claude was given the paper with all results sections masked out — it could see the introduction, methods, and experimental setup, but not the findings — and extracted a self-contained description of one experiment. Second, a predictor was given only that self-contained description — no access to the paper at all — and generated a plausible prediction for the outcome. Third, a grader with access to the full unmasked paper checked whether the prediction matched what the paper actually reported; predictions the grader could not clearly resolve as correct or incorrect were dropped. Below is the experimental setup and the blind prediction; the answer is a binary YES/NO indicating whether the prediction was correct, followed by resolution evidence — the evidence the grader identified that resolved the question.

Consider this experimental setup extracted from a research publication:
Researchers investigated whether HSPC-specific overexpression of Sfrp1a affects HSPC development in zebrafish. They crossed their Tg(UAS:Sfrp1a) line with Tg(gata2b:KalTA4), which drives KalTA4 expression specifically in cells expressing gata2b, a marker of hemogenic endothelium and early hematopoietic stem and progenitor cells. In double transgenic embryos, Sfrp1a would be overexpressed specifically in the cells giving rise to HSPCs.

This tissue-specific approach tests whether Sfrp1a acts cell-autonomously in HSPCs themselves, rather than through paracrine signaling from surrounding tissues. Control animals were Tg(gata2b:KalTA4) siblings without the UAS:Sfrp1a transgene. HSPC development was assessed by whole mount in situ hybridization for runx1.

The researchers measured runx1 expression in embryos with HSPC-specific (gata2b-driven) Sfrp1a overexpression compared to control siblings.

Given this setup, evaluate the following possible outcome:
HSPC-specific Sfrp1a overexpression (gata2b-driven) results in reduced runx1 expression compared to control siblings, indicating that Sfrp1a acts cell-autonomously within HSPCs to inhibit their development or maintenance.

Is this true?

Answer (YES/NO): NO